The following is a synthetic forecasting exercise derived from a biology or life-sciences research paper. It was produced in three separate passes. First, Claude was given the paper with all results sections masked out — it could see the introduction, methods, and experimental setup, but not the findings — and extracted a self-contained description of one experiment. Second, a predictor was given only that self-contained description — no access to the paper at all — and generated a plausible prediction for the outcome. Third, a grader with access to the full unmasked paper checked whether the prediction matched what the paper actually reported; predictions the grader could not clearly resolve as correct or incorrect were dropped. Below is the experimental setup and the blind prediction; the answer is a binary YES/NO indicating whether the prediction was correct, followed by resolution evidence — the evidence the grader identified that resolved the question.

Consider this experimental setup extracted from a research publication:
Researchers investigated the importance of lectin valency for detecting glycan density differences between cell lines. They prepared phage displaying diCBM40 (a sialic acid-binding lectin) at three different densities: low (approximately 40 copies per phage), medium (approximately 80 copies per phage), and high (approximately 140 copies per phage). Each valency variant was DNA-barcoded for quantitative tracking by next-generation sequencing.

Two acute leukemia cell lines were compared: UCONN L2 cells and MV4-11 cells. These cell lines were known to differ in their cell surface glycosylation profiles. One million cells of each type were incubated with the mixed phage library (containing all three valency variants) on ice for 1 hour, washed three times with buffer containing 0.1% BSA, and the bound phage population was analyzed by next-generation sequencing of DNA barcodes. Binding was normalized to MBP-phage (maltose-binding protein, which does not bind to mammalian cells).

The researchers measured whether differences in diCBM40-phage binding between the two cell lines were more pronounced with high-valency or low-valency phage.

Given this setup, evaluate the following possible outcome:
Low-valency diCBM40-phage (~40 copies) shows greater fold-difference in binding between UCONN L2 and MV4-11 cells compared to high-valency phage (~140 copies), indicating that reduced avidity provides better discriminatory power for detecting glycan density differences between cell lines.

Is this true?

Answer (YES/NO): NO